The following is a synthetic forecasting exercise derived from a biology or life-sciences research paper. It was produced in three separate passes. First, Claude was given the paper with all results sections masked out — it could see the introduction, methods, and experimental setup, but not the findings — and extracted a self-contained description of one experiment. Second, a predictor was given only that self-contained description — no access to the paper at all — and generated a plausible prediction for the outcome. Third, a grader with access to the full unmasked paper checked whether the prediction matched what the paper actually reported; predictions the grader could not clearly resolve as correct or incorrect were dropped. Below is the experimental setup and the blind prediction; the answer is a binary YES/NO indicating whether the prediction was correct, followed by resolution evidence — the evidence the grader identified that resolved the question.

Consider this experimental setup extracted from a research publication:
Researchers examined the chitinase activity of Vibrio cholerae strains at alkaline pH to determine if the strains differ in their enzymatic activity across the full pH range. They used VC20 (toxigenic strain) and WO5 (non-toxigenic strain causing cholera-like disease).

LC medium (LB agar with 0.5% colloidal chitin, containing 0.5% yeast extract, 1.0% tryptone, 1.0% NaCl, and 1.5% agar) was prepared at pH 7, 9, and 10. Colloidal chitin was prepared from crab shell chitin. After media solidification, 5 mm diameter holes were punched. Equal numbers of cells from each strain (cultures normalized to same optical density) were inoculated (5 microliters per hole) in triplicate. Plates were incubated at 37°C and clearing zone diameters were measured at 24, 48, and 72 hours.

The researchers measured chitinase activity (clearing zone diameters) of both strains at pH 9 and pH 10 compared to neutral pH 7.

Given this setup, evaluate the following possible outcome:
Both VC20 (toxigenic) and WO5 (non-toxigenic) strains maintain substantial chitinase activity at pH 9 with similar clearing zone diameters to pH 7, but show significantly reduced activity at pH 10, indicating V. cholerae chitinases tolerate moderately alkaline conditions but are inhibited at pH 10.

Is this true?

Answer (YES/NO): NO